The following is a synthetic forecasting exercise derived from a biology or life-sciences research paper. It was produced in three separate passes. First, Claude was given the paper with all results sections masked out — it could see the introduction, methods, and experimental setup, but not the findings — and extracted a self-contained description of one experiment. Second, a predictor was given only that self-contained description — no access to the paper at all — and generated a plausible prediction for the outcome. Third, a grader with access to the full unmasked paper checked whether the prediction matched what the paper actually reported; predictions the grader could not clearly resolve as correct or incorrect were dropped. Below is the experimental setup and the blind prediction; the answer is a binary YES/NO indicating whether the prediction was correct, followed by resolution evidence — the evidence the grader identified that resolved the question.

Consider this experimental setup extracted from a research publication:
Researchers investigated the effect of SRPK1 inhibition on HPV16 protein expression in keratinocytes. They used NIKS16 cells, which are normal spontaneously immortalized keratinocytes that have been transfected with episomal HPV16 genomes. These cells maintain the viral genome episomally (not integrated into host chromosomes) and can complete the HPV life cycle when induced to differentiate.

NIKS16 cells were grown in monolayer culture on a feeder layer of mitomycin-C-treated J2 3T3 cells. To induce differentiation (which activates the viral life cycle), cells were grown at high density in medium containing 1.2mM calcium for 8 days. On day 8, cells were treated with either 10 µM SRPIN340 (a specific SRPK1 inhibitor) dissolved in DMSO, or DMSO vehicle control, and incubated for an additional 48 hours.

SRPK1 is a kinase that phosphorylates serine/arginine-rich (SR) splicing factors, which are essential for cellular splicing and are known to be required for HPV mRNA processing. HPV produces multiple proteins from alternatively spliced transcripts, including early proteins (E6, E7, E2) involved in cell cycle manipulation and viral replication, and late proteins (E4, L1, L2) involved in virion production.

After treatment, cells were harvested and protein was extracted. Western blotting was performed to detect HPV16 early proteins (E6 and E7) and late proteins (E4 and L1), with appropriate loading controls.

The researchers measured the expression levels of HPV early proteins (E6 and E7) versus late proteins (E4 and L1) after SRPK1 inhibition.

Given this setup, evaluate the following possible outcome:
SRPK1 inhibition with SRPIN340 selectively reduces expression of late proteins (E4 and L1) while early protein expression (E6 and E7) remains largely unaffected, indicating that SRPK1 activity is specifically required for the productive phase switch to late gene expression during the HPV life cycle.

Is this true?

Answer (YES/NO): YES